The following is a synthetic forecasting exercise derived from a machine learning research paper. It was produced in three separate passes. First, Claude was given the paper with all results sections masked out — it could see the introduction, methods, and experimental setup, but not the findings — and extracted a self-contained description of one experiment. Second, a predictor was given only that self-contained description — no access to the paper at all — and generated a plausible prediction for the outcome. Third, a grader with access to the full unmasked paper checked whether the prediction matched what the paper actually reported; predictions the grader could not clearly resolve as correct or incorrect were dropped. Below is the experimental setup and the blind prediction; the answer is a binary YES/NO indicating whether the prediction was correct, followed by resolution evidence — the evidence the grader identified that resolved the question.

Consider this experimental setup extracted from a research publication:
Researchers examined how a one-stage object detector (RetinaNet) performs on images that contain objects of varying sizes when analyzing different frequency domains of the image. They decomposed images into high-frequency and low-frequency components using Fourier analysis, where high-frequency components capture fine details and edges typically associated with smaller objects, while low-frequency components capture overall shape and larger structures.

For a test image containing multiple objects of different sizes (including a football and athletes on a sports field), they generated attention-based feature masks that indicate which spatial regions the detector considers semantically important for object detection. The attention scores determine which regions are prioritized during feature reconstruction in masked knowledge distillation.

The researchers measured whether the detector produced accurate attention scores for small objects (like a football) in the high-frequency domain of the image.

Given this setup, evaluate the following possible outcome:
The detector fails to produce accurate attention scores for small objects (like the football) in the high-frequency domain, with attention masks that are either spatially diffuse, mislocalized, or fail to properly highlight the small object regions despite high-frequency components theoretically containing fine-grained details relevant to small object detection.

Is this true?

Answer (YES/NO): YES